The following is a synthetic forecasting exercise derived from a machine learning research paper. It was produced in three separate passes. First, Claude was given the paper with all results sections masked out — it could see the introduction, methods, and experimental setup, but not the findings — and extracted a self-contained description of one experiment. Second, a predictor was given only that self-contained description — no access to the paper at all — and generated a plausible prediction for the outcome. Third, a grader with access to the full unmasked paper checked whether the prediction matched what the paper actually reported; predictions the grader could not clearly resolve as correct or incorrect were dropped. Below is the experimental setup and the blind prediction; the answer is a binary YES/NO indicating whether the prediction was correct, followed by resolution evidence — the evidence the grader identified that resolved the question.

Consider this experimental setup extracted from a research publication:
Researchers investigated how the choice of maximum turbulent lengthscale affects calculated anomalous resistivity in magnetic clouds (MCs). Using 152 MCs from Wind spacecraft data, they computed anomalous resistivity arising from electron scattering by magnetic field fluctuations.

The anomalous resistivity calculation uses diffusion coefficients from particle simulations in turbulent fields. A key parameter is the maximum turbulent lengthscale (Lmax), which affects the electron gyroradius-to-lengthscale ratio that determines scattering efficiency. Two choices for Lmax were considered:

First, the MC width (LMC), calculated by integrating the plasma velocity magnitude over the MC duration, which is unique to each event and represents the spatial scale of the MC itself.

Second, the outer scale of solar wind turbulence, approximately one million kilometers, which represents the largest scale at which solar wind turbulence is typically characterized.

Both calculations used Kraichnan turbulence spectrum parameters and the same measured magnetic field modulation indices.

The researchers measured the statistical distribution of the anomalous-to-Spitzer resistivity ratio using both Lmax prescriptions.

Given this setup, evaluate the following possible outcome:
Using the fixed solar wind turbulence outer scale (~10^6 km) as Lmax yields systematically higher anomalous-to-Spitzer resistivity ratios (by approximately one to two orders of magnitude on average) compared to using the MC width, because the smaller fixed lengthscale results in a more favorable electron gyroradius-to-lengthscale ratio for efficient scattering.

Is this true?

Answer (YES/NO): NO